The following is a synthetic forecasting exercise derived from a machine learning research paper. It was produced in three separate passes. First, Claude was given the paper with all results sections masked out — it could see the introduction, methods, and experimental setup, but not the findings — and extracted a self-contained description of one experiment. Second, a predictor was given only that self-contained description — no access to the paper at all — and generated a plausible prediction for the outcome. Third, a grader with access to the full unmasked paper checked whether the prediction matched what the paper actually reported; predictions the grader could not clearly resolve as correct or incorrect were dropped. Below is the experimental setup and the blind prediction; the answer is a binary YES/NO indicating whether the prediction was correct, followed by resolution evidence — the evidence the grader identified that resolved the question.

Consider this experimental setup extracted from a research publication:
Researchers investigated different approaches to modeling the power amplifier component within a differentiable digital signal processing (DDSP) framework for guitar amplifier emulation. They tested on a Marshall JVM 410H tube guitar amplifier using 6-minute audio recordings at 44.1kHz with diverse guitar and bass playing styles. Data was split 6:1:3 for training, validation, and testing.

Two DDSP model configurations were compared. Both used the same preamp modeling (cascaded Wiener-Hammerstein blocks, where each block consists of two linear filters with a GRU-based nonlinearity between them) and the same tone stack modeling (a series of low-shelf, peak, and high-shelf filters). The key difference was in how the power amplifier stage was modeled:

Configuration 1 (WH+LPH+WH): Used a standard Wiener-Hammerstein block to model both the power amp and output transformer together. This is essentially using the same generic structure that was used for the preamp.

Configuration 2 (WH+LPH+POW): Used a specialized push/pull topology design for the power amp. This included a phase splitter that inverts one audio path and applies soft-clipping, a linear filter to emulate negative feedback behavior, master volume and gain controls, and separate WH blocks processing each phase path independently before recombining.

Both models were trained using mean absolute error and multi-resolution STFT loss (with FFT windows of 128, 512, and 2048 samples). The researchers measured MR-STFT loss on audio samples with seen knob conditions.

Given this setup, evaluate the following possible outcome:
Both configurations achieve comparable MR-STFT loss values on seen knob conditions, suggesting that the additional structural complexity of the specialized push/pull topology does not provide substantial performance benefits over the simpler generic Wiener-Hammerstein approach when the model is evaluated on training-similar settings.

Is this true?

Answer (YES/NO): NO